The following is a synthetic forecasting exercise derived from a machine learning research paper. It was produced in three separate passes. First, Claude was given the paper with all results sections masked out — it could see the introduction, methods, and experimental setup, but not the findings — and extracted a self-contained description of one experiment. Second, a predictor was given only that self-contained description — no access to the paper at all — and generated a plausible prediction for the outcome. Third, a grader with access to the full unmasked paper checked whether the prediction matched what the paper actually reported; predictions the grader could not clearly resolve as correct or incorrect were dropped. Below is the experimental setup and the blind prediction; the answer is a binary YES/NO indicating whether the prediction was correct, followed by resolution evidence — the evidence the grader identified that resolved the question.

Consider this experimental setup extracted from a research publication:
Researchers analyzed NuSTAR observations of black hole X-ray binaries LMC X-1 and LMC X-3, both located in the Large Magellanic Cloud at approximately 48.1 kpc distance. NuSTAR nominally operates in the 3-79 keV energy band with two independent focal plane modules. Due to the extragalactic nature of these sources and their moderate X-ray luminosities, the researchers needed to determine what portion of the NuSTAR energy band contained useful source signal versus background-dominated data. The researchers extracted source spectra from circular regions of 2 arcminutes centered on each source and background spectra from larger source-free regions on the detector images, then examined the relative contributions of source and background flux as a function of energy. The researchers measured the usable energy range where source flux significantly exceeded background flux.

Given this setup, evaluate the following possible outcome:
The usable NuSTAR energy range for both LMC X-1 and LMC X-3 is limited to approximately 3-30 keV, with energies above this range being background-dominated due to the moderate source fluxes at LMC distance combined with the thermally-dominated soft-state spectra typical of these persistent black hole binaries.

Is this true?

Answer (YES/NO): NO